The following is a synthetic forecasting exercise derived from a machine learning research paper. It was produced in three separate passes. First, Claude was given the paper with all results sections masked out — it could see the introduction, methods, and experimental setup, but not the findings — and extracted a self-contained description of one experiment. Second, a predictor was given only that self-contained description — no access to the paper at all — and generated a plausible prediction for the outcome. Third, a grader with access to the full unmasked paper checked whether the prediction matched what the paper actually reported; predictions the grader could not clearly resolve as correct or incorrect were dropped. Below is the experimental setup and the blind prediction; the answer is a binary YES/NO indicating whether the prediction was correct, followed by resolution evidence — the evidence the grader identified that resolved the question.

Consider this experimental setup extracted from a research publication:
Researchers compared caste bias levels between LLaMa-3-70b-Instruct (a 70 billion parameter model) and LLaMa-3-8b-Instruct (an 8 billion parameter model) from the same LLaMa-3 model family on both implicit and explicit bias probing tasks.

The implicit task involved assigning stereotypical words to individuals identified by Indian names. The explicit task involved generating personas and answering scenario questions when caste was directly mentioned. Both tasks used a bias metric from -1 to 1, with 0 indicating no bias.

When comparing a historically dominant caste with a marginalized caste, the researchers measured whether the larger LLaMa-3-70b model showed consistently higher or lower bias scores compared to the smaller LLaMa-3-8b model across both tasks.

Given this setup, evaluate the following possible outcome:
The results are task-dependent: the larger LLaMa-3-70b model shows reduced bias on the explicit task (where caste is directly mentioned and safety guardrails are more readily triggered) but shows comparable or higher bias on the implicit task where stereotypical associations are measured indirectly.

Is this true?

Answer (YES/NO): NO